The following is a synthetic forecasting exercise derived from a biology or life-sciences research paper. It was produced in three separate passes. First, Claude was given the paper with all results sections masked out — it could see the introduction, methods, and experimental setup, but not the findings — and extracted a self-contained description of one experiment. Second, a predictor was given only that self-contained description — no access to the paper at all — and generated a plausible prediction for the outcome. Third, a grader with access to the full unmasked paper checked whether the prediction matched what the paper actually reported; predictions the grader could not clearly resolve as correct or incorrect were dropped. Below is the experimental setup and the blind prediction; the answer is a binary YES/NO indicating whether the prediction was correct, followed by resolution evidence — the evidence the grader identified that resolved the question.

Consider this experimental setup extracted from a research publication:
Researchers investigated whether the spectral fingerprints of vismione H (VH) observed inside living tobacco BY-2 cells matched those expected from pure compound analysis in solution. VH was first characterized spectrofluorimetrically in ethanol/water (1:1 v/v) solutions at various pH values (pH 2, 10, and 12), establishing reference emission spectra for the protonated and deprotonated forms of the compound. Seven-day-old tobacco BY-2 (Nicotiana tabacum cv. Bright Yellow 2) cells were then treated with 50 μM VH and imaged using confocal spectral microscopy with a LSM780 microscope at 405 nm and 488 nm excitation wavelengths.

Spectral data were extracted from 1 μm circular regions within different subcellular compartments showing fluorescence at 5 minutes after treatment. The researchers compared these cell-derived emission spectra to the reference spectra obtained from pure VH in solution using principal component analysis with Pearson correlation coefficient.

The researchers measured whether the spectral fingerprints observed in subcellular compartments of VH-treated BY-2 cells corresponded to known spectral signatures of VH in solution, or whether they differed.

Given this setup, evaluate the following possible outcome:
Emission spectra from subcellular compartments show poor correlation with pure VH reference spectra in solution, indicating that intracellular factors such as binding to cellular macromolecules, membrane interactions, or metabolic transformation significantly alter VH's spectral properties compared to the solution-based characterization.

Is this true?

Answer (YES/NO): YES